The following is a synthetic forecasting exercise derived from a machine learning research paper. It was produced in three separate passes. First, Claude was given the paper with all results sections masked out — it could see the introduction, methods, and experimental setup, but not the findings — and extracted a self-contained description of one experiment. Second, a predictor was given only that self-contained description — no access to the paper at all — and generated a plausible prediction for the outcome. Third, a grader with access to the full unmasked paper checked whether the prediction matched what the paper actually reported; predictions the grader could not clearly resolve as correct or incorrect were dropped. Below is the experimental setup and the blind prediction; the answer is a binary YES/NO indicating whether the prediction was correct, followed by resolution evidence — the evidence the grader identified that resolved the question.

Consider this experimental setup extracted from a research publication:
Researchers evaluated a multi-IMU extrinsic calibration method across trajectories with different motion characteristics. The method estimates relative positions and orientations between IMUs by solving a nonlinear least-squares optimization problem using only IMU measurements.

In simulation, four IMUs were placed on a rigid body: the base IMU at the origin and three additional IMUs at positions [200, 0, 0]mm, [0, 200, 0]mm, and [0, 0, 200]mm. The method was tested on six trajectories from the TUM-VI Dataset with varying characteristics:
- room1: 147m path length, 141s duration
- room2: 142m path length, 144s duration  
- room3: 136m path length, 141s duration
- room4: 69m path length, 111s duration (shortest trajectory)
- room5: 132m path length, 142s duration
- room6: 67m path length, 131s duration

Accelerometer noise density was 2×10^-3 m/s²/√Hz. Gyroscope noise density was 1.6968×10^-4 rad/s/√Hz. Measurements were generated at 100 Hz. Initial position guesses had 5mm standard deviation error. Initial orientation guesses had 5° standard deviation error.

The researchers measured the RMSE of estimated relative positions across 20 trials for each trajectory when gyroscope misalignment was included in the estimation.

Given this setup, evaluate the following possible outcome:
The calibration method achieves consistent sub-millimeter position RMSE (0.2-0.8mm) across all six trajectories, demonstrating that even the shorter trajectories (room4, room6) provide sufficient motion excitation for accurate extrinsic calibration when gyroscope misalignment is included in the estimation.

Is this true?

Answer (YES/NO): NO